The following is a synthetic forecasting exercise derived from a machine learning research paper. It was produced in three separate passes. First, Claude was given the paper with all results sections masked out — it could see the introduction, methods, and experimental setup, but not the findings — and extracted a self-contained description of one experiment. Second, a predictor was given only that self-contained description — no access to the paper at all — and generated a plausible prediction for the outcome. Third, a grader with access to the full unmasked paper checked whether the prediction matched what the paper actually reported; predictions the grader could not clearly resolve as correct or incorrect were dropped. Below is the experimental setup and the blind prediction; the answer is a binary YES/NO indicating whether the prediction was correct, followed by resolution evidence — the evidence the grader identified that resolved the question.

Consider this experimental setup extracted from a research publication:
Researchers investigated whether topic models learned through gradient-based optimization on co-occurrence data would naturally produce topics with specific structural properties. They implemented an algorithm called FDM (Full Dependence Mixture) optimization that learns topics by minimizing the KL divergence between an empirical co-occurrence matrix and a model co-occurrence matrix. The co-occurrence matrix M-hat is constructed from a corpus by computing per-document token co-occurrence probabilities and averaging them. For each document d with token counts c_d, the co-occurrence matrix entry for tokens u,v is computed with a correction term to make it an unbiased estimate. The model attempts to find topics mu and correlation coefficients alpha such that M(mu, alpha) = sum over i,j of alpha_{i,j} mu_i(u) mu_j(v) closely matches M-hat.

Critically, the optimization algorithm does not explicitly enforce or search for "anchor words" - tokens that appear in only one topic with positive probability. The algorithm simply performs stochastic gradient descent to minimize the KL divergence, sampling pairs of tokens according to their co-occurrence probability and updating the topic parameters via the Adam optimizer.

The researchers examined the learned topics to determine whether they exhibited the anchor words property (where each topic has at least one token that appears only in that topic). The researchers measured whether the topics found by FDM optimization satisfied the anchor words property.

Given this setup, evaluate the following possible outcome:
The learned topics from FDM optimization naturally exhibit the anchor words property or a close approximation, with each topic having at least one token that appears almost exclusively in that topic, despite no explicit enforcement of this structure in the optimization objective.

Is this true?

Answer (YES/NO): YES